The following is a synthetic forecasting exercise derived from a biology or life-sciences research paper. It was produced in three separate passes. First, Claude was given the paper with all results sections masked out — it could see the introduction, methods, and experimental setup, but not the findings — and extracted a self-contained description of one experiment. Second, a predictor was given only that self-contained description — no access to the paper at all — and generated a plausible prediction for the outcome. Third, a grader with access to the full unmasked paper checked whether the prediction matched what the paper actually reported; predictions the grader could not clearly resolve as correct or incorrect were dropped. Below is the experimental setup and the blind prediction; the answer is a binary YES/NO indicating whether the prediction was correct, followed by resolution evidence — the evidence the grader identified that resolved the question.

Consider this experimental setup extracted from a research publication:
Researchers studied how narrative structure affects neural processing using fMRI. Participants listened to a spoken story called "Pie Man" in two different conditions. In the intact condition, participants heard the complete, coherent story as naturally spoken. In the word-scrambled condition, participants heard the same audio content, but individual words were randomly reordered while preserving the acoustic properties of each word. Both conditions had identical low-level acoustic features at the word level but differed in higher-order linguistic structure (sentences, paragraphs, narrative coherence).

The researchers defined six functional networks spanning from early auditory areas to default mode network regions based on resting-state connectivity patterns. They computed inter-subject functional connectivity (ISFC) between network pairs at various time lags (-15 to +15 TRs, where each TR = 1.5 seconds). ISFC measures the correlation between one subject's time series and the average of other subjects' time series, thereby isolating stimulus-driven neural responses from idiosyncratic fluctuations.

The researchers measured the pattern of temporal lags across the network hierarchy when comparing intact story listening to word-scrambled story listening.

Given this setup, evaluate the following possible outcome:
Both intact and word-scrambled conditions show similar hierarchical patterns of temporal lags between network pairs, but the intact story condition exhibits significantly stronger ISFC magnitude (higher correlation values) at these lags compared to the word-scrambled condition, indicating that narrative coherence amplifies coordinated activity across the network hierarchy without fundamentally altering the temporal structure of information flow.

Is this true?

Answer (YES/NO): NO